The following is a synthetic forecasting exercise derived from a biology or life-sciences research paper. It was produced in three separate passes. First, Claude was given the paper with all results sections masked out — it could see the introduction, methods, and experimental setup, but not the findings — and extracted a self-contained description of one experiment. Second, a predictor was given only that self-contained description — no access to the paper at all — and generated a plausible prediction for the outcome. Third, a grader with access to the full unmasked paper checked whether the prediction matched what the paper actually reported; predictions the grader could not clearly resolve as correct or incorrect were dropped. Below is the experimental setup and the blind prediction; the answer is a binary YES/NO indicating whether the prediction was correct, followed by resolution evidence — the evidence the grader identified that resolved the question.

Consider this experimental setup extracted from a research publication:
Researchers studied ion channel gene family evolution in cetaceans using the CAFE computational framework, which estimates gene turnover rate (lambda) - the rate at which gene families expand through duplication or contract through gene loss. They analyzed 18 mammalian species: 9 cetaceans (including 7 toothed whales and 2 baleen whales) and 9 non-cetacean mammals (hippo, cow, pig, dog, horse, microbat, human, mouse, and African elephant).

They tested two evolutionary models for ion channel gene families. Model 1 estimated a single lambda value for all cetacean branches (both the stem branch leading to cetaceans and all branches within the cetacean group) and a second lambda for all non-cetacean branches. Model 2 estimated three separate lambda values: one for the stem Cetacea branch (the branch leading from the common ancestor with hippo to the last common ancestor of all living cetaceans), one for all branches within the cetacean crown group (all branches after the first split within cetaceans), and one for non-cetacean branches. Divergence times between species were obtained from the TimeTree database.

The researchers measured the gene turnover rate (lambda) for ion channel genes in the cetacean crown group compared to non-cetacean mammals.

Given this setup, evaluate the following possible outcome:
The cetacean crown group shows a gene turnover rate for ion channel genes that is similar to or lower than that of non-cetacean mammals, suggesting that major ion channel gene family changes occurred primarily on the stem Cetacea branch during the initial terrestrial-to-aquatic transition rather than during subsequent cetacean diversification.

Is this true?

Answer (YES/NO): NO